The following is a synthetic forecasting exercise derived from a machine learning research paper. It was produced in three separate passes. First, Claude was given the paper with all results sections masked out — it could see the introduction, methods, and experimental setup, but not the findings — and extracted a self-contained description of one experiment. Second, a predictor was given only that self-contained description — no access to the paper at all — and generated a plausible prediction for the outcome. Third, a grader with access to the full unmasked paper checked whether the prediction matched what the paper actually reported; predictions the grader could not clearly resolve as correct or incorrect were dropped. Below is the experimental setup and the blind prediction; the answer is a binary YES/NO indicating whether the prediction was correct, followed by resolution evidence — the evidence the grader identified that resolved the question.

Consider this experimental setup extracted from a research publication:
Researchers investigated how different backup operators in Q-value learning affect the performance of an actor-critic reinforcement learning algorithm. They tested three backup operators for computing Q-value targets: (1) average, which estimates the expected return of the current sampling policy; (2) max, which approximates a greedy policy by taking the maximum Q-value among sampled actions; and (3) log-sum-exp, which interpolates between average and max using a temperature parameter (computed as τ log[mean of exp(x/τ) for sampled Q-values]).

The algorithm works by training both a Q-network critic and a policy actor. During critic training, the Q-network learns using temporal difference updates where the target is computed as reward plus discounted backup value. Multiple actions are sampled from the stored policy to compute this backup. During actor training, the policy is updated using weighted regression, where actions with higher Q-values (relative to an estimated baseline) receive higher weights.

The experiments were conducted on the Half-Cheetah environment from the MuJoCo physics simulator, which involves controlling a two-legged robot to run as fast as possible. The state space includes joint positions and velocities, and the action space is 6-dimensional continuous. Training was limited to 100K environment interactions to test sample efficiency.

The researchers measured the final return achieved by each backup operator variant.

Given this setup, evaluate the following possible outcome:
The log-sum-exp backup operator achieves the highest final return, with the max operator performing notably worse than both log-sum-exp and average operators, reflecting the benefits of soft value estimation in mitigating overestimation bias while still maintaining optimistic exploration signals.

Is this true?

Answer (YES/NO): NO